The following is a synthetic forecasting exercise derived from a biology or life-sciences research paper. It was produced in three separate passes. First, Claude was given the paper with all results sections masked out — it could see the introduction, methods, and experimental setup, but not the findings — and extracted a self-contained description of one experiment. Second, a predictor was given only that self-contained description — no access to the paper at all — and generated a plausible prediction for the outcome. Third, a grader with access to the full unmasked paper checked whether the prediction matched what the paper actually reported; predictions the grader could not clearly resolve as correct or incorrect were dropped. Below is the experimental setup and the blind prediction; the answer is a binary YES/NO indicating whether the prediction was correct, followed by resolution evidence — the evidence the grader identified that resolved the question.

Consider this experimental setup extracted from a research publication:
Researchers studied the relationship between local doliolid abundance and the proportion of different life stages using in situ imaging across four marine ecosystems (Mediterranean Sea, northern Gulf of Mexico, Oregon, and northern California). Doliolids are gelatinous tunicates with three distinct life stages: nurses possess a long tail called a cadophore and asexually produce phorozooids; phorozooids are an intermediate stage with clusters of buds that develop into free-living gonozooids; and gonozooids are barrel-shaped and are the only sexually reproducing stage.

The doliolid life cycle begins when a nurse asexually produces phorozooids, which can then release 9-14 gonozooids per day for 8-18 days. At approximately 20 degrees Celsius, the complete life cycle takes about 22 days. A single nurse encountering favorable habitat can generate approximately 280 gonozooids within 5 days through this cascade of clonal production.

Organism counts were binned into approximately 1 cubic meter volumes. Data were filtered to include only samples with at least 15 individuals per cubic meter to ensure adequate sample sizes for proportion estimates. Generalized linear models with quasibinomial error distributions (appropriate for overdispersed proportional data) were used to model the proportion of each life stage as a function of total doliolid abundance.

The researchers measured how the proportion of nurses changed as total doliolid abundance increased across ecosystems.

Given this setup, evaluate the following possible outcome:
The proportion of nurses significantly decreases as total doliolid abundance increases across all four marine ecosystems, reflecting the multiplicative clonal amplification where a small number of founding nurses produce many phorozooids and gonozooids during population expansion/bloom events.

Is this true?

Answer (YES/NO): NO